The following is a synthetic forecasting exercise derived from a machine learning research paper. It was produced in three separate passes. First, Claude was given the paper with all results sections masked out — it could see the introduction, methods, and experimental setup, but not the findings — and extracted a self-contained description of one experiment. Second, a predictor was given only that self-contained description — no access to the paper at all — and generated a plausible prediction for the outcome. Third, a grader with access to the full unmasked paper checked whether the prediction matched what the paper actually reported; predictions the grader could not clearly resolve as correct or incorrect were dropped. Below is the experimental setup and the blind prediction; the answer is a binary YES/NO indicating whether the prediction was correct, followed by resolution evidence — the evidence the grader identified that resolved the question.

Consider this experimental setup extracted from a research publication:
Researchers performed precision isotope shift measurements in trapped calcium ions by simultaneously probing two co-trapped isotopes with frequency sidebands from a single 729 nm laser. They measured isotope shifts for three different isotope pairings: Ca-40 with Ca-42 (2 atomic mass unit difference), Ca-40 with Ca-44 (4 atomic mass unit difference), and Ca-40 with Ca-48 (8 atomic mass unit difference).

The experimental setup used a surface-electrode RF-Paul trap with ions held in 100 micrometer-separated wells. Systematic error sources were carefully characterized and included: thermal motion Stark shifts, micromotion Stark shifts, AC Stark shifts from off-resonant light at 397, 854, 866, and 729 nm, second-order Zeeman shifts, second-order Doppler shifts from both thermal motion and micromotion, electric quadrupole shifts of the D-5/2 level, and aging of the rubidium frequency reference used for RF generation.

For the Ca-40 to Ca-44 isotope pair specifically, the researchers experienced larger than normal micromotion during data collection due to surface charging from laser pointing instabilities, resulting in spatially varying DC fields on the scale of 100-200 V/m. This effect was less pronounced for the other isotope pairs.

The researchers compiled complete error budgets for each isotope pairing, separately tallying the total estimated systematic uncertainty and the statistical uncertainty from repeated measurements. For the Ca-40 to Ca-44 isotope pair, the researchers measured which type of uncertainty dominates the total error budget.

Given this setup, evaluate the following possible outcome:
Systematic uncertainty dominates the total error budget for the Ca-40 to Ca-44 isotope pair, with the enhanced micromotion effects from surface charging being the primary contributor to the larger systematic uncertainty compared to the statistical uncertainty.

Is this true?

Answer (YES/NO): YES